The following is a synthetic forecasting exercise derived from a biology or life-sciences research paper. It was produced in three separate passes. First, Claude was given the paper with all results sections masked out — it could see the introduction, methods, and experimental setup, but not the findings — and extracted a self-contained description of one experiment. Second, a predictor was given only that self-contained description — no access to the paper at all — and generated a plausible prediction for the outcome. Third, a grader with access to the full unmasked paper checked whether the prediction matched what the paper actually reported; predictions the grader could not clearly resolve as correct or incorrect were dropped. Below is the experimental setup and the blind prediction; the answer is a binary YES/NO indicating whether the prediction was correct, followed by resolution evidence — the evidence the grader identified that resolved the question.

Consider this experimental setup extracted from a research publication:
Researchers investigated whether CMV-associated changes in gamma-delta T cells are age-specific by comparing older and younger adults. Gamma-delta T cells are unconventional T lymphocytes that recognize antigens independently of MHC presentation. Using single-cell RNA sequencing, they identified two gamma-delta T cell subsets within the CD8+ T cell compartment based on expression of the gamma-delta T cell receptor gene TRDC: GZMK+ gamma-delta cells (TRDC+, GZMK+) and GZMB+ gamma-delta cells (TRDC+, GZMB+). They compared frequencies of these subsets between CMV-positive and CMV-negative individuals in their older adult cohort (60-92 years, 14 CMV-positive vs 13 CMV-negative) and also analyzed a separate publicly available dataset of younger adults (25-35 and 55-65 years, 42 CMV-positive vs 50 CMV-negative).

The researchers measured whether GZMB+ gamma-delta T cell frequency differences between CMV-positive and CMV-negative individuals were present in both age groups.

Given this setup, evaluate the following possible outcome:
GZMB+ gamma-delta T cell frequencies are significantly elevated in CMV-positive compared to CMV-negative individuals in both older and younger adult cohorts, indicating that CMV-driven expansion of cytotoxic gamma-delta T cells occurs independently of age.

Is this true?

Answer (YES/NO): YES